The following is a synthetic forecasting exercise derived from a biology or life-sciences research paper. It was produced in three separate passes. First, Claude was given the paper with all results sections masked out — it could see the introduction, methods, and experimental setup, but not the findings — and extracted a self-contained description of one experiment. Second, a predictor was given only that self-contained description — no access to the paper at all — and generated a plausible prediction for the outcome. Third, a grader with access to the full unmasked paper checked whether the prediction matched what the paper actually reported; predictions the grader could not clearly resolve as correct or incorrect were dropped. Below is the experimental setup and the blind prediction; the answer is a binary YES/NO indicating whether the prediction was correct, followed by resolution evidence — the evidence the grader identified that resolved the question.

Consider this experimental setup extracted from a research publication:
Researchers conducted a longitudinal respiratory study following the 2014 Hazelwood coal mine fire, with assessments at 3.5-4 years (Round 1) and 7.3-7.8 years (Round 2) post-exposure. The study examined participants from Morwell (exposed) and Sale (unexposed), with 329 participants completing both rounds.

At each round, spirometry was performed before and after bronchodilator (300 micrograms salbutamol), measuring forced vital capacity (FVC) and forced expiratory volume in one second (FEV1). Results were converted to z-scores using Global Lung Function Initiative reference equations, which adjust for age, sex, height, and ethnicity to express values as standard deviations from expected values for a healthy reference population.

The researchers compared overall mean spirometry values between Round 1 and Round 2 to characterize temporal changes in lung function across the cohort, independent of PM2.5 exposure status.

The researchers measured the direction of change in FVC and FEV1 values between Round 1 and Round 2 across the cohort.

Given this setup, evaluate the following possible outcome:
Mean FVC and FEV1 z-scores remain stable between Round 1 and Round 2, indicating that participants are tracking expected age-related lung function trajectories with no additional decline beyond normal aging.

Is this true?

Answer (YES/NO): NO